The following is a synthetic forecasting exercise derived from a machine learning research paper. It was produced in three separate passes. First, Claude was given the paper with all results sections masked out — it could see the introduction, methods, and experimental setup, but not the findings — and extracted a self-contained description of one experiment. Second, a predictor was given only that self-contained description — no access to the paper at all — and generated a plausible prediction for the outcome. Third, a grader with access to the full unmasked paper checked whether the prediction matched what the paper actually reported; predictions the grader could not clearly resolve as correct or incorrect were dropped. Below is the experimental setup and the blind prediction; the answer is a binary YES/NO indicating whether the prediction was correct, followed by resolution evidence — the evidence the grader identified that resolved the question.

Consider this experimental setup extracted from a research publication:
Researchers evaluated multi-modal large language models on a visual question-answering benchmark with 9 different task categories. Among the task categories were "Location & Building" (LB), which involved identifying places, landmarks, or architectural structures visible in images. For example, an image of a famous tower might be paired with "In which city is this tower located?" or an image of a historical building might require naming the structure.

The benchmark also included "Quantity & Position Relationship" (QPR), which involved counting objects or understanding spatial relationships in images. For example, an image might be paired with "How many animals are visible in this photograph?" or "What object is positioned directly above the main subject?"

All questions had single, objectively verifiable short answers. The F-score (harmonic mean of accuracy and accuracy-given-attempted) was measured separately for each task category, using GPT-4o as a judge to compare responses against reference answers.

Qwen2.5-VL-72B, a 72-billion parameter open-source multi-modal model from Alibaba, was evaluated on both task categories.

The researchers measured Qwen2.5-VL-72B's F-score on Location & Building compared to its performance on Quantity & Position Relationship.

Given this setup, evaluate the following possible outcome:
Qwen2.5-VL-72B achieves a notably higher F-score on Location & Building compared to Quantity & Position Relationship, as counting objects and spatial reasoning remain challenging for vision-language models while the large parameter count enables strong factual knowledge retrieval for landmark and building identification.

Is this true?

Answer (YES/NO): NO